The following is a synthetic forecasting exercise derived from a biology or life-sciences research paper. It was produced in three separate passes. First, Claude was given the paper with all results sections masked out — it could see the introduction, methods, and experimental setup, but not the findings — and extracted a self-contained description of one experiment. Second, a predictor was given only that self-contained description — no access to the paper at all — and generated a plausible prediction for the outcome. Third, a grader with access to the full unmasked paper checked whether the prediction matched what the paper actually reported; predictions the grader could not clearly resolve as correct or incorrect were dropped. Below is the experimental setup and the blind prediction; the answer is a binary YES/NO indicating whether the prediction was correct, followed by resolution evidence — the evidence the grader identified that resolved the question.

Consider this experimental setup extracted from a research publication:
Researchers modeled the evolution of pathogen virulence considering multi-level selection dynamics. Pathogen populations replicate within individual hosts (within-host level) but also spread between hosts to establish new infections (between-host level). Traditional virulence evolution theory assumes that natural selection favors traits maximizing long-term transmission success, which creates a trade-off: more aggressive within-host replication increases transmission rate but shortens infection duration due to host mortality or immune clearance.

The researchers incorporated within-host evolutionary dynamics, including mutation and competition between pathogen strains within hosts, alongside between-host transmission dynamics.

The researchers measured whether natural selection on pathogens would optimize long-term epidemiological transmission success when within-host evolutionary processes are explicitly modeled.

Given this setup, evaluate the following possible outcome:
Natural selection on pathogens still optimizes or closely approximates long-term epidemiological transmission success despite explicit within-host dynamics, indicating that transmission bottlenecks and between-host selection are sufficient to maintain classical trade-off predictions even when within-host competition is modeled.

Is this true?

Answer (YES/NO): NO